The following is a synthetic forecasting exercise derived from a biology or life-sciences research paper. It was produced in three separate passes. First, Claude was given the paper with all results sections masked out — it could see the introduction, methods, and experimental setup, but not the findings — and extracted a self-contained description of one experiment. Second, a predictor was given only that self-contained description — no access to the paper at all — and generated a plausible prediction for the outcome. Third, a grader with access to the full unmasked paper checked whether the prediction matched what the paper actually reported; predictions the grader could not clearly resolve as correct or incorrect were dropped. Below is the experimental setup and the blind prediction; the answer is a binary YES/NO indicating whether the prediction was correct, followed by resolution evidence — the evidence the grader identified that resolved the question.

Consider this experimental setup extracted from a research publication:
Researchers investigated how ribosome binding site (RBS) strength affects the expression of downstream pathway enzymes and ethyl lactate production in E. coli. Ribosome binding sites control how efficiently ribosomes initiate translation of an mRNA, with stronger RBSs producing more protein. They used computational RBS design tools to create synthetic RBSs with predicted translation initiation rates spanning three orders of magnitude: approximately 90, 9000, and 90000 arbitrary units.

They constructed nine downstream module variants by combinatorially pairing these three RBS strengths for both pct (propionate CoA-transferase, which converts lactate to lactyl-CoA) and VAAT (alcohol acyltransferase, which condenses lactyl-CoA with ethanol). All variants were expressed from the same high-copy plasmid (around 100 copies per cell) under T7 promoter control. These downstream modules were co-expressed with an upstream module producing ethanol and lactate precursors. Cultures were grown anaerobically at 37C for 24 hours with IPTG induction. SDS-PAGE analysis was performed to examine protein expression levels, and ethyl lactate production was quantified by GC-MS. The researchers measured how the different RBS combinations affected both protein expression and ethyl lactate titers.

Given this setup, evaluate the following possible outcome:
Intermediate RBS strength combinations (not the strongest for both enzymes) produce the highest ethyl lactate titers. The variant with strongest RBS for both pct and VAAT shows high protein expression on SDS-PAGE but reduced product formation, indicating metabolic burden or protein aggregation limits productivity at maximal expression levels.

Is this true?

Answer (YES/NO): NO